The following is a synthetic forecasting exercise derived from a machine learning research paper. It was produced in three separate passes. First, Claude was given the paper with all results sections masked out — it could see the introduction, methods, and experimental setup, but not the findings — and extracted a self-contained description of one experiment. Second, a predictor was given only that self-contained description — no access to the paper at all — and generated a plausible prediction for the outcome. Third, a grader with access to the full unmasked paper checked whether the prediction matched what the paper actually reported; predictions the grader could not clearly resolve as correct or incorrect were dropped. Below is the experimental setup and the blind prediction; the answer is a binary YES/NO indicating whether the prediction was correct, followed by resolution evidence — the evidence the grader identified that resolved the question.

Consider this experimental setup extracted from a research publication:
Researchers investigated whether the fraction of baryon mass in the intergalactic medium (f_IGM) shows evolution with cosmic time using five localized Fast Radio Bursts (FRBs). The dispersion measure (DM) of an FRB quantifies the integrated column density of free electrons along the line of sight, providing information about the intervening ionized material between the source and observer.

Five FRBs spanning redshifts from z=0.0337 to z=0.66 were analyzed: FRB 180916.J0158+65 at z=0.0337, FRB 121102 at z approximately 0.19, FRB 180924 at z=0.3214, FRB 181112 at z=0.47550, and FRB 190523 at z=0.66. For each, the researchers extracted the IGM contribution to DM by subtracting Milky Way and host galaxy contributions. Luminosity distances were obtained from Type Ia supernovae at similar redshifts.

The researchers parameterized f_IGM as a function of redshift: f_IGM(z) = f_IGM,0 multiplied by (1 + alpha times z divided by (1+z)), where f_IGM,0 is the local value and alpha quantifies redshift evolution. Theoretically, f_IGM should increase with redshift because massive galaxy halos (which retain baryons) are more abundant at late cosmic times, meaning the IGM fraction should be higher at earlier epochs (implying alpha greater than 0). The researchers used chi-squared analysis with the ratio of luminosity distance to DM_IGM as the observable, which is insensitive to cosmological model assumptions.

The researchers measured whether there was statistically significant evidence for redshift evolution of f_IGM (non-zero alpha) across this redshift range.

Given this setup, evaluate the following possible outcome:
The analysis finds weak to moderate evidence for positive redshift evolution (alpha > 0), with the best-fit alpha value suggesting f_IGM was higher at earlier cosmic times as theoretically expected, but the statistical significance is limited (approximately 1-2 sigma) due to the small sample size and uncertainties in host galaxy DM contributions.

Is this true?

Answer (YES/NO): NO